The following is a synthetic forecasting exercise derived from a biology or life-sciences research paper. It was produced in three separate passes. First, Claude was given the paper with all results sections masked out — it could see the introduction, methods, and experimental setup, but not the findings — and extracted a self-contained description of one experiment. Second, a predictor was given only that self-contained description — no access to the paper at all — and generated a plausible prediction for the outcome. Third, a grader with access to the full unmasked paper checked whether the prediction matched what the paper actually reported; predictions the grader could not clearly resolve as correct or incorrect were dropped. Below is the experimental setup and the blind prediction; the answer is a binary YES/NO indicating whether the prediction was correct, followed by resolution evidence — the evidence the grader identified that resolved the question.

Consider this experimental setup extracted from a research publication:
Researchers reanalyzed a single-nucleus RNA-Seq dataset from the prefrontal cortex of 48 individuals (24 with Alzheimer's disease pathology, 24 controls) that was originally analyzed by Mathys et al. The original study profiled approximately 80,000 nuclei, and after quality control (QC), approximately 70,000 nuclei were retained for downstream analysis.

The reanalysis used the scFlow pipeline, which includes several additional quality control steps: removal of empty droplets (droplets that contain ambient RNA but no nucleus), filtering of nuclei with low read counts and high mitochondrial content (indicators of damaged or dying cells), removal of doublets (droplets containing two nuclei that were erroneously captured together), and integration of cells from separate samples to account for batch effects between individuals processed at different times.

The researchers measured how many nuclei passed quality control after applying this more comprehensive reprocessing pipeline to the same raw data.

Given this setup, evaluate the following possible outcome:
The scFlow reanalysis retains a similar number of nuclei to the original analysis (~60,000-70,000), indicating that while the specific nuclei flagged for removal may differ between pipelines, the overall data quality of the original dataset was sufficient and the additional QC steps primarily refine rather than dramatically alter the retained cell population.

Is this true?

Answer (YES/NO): NO